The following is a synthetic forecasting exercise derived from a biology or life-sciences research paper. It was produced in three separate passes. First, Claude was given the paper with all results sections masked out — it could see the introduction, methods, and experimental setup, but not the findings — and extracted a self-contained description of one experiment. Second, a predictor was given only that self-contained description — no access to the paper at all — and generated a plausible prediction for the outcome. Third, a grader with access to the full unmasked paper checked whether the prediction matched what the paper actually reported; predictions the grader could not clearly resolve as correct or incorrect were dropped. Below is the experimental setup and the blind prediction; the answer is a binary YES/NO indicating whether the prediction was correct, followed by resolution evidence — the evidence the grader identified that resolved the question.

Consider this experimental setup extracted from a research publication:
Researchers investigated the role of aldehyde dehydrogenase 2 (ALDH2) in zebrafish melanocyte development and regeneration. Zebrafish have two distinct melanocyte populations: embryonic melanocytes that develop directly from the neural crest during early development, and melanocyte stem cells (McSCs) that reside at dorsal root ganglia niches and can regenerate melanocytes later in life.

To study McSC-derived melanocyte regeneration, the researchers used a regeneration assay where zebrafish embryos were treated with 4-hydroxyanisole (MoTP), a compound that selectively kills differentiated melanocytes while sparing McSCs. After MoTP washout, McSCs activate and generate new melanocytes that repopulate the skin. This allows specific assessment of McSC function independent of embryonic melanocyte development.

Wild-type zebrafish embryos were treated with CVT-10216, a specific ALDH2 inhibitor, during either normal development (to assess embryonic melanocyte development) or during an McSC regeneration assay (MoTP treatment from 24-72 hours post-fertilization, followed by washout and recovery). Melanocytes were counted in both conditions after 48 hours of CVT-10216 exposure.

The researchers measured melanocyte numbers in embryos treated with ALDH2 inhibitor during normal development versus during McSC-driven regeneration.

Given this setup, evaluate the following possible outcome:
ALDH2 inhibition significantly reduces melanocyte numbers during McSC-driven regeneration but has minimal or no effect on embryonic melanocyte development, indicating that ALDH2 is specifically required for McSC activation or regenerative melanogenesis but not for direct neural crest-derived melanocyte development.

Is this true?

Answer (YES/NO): YES